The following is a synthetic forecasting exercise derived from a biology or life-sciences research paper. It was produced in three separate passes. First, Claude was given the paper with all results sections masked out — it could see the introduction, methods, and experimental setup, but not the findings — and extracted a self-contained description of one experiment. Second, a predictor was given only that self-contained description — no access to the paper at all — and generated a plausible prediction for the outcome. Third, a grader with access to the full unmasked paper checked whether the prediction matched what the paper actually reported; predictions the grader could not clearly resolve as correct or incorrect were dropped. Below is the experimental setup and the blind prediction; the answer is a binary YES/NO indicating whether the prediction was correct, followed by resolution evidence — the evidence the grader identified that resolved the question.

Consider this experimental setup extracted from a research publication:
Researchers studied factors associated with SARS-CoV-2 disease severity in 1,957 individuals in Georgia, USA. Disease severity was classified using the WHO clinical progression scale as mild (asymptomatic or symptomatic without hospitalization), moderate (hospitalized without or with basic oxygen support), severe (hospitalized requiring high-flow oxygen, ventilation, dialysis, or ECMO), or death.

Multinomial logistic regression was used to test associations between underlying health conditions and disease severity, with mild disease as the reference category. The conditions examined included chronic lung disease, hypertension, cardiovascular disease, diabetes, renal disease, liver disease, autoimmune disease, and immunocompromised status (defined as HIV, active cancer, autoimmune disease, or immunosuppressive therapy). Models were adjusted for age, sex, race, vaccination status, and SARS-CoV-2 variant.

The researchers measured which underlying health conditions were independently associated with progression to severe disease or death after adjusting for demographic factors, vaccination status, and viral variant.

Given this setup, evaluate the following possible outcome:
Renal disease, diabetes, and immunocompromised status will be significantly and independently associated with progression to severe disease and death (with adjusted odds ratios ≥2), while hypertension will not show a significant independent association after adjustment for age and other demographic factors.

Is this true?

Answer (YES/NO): NO